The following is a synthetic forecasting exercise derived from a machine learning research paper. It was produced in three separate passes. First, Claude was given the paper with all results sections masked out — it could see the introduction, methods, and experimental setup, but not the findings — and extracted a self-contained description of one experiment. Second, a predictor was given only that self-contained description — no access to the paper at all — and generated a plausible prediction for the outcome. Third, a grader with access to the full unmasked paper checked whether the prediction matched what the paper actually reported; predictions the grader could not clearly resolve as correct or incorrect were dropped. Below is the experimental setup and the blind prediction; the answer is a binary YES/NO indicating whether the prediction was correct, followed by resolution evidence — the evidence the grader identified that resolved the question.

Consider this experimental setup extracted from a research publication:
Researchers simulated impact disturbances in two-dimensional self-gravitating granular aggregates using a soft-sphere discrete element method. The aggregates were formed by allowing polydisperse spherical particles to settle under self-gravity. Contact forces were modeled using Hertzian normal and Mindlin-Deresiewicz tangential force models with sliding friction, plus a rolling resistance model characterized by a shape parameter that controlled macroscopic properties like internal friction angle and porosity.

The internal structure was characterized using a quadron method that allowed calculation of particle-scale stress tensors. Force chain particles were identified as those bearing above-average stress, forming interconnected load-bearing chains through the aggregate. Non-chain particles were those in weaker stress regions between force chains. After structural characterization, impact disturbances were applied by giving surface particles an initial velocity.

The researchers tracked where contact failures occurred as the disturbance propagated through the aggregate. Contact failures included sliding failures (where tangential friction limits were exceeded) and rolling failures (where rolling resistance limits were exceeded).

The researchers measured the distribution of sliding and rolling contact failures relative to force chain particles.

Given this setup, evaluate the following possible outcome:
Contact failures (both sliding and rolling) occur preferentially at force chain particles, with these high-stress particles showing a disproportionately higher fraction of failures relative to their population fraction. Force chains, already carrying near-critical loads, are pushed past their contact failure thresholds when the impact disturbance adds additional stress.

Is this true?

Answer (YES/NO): NO